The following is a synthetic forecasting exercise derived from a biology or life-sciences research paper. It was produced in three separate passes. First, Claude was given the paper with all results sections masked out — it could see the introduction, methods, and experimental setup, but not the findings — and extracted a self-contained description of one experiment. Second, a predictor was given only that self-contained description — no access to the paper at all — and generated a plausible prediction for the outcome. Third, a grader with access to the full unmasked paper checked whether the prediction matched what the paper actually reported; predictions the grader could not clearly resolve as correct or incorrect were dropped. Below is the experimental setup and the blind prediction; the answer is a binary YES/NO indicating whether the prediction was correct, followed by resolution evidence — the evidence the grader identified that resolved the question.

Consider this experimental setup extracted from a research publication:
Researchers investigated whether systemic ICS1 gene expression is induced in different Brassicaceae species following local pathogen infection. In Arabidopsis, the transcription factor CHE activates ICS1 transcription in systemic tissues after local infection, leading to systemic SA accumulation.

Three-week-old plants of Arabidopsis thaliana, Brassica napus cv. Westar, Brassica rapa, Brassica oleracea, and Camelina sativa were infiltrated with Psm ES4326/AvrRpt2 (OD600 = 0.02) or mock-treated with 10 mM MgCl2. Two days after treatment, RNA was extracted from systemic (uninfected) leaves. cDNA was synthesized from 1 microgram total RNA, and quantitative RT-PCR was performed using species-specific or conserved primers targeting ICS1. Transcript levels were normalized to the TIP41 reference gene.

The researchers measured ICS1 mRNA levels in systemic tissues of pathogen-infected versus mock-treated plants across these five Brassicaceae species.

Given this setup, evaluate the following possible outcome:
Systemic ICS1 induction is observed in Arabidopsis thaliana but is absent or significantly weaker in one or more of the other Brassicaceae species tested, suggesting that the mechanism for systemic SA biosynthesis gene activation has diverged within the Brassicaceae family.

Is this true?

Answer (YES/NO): YES